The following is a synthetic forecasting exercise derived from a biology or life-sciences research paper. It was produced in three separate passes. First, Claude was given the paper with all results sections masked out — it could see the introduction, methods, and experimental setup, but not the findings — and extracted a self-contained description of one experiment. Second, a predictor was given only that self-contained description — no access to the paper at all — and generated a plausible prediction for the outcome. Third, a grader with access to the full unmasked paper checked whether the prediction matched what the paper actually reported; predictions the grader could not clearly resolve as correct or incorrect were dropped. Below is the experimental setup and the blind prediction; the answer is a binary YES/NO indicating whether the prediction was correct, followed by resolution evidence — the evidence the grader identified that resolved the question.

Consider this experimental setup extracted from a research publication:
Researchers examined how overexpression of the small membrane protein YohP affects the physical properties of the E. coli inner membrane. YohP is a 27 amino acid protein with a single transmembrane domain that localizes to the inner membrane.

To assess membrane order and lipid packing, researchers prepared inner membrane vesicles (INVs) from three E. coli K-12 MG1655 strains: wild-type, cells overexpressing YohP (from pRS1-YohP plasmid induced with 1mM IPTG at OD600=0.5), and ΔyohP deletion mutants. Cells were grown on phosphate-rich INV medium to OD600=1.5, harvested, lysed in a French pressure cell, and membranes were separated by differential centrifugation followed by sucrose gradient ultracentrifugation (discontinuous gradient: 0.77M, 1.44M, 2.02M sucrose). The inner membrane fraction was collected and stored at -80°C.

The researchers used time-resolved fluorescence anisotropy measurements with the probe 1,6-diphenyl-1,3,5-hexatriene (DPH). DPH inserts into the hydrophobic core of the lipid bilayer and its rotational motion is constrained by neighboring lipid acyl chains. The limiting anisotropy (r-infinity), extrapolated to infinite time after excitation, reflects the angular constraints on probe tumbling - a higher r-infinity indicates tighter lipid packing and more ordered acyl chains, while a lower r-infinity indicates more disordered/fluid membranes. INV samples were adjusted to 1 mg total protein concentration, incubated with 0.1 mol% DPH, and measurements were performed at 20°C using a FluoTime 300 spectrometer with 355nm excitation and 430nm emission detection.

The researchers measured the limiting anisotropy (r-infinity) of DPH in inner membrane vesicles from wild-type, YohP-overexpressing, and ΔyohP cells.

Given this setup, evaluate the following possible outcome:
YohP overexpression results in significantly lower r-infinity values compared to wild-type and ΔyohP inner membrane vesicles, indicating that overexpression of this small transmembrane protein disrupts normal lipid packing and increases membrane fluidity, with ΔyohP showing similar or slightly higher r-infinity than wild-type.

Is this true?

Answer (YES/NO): NO